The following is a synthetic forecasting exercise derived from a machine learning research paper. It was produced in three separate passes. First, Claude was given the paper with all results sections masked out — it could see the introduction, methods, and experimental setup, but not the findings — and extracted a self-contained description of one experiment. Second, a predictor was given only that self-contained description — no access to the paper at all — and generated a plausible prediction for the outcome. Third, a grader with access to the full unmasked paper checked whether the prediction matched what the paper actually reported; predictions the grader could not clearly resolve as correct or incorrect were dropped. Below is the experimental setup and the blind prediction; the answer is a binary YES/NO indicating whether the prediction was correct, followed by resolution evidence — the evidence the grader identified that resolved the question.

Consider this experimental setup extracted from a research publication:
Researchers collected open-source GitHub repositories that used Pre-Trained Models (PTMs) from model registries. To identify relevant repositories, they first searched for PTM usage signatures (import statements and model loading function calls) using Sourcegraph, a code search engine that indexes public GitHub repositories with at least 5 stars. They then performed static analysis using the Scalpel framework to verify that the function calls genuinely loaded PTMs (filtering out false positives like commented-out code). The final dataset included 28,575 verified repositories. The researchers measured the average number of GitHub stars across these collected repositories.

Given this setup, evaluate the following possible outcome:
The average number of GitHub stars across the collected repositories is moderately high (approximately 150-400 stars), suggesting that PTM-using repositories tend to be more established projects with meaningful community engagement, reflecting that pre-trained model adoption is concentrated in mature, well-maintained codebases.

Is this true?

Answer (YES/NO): YES